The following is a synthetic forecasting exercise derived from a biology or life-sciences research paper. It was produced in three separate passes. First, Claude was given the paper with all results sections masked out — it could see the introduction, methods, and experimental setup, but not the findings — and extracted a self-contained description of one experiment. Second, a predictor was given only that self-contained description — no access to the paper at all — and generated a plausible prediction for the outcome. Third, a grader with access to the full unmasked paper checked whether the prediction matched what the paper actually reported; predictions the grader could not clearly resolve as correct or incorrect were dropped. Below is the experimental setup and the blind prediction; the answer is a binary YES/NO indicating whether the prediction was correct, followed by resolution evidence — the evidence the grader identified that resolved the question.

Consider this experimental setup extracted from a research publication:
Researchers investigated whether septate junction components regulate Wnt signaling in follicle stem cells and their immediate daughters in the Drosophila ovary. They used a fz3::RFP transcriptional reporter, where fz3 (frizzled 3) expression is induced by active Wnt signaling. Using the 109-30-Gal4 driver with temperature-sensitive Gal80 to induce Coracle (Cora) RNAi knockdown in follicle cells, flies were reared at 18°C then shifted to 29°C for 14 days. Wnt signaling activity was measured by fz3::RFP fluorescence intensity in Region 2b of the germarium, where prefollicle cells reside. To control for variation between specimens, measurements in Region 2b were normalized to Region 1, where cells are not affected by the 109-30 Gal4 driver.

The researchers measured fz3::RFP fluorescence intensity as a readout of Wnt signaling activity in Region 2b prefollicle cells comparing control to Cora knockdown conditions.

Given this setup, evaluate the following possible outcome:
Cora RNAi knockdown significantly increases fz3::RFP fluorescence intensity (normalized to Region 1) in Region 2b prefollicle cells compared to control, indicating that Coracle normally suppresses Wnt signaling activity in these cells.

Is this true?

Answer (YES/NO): NO